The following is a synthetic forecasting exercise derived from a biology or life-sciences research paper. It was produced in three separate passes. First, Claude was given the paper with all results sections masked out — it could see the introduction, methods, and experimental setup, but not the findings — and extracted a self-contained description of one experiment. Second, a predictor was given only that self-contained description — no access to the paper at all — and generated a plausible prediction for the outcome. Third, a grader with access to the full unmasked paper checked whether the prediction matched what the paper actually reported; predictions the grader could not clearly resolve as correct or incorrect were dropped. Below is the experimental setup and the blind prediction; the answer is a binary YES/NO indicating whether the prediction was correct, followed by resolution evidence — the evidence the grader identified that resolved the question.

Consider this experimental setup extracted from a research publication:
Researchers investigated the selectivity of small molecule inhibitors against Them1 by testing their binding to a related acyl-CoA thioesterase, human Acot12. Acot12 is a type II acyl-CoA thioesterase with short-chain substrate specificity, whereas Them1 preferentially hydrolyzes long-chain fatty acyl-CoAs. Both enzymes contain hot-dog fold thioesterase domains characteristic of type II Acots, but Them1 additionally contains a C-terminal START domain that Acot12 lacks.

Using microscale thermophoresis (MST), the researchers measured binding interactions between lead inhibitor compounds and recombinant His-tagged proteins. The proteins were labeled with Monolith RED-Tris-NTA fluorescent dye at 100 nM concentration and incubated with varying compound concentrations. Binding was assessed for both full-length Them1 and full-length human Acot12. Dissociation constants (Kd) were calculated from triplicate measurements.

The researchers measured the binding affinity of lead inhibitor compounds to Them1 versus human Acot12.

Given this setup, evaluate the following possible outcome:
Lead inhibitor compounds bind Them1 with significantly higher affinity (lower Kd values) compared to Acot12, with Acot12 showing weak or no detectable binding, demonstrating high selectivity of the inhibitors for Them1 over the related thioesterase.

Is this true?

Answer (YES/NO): YES